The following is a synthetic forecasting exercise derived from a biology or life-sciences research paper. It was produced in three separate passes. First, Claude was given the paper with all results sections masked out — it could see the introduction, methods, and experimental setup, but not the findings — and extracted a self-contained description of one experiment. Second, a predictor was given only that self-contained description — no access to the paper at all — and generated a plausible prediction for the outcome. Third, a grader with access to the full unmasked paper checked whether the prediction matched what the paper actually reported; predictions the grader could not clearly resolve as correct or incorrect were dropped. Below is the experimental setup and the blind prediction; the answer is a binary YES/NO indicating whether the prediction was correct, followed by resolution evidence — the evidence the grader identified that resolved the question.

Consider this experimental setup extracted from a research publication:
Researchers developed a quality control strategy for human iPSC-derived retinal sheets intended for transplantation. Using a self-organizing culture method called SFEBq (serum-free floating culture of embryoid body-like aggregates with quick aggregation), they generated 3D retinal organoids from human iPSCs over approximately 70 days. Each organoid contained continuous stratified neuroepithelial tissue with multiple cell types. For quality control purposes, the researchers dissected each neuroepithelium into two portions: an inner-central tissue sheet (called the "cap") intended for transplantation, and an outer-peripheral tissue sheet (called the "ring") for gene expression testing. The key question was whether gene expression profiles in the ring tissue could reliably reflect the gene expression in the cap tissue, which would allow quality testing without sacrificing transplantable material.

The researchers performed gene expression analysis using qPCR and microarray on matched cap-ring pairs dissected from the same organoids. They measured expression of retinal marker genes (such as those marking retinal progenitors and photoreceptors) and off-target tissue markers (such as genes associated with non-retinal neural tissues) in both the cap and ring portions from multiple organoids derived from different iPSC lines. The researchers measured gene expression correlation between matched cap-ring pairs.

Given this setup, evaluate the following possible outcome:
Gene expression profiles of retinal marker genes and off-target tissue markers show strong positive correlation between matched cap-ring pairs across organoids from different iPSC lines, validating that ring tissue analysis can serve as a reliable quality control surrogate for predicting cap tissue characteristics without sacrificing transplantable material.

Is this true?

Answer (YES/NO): YES